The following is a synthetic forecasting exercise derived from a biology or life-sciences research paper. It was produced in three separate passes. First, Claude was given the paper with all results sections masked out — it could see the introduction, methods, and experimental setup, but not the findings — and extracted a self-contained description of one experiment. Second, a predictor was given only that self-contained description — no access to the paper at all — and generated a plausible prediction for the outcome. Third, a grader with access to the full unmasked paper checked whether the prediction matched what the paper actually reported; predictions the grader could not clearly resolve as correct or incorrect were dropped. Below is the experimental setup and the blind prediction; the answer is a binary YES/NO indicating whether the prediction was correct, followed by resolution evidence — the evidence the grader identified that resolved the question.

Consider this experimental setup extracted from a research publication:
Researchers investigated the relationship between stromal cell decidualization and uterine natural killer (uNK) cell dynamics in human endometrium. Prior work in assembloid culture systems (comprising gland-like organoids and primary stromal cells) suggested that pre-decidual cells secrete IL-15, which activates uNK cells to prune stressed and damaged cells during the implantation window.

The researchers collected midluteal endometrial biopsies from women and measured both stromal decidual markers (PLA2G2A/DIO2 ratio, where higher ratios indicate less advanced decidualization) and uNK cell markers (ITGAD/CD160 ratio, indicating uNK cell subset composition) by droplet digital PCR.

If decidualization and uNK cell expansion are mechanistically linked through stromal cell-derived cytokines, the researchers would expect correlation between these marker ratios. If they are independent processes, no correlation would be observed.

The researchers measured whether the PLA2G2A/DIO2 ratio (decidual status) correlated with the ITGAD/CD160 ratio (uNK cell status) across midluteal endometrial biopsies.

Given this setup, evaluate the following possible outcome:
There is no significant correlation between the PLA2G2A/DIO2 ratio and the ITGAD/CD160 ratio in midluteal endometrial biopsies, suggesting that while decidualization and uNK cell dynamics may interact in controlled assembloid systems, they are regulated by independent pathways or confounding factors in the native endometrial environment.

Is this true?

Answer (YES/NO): NO